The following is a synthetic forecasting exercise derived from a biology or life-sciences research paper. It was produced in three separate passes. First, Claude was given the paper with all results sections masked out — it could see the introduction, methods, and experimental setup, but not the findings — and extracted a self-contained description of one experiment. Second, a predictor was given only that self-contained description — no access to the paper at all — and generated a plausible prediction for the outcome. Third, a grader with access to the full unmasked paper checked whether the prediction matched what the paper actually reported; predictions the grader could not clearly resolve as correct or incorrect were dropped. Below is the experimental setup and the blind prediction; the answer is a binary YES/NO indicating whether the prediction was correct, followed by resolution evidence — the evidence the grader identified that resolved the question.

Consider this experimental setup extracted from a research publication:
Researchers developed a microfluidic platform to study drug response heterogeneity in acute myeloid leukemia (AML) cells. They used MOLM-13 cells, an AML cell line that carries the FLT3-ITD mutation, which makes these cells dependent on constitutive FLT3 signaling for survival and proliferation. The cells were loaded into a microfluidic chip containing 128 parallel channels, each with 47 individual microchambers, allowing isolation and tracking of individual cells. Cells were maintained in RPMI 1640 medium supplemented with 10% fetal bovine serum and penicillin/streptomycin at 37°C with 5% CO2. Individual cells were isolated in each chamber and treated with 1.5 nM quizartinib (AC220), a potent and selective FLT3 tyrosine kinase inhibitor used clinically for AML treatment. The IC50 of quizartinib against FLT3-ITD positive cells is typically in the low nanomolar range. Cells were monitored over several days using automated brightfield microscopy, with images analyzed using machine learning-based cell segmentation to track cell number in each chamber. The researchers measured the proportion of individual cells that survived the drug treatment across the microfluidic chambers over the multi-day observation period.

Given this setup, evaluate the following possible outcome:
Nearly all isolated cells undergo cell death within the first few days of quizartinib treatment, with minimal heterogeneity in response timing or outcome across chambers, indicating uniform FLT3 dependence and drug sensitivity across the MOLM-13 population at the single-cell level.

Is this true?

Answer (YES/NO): YES